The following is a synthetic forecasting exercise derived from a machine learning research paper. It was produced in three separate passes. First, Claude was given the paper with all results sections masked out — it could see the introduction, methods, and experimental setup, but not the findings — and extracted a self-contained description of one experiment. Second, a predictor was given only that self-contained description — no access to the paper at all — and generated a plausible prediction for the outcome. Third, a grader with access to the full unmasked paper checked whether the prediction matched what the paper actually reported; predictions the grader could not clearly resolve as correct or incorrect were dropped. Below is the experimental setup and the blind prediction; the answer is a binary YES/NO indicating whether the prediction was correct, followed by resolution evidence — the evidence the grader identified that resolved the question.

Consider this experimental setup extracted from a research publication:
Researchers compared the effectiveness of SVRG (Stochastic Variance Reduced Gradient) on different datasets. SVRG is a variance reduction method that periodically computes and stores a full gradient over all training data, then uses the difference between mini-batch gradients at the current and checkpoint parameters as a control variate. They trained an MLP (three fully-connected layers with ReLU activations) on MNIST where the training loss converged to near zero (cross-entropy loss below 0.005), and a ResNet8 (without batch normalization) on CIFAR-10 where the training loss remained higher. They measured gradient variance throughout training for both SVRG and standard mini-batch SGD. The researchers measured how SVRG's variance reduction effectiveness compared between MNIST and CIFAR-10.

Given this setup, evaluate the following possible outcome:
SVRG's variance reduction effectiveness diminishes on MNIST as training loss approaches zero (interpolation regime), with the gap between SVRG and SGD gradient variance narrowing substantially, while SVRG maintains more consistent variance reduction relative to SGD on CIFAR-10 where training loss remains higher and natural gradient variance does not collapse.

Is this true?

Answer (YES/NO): NO